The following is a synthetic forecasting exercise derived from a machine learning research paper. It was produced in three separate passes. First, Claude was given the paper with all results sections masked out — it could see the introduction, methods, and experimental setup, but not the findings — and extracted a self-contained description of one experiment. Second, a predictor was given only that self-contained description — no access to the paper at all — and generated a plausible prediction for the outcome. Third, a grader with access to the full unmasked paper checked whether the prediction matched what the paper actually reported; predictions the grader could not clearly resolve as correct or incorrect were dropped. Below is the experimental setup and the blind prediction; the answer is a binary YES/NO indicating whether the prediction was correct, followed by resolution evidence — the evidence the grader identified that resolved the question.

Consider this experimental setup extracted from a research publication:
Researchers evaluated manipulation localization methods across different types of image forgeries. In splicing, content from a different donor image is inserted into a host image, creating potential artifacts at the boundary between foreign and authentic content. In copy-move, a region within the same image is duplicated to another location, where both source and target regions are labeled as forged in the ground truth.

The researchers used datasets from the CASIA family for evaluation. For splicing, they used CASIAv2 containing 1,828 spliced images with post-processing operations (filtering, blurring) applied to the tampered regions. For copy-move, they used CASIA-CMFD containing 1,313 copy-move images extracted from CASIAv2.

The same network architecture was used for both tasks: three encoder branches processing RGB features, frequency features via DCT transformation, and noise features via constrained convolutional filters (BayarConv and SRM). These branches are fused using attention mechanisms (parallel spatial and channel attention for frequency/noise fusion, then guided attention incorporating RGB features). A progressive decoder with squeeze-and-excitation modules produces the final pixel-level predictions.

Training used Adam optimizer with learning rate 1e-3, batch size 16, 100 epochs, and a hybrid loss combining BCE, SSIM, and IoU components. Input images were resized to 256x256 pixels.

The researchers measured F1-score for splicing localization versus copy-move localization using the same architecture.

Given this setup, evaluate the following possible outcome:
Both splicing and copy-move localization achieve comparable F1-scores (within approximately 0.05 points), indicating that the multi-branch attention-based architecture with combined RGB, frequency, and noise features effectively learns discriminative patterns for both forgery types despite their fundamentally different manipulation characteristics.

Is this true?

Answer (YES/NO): NO